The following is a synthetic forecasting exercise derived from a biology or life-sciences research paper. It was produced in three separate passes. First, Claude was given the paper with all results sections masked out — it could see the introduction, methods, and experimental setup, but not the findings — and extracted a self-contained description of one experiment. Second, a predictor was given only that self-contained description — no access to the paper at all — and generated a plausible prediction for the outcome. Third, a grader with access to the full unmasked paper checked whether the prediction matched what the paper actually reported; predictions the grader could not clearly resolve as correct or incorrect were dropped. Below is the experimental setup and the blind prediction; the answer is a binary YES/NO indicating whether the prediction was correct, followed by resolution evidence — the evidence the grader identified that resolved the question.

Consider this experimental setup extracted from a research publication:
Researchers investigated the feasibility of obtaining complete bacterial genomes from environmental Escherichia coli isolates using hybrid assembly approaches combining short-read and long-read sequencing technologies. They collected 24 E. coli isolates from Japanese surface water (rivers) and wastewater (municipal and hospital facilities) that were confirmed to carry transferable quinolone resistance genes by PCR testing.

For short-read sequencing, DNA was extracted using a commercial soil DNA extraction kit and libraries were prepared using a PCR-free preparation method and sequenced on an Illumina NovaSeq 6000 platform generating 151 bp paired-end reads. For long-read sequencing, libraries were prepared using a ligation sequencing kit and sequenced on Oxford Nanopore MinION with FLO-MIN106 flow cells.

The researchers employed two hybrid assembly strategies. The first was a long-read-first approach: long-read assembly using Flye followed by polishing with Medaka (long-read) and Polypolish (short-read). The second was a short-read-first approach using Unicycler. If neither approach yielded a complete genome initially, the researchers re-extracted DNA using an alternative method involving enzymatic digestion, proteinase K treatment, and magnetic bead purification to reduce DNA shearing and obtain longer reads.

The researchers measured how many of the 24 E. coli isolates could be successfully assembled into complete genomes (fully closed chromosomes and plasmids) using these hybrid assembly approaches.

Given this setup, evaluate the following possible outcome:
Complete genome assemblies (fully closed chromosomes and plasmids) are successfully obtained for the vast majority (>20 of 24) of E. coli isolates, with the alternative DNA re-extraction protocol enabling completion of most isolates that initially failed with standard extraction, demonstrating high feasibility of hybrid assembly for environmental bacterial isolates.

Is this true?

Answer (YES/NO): NO